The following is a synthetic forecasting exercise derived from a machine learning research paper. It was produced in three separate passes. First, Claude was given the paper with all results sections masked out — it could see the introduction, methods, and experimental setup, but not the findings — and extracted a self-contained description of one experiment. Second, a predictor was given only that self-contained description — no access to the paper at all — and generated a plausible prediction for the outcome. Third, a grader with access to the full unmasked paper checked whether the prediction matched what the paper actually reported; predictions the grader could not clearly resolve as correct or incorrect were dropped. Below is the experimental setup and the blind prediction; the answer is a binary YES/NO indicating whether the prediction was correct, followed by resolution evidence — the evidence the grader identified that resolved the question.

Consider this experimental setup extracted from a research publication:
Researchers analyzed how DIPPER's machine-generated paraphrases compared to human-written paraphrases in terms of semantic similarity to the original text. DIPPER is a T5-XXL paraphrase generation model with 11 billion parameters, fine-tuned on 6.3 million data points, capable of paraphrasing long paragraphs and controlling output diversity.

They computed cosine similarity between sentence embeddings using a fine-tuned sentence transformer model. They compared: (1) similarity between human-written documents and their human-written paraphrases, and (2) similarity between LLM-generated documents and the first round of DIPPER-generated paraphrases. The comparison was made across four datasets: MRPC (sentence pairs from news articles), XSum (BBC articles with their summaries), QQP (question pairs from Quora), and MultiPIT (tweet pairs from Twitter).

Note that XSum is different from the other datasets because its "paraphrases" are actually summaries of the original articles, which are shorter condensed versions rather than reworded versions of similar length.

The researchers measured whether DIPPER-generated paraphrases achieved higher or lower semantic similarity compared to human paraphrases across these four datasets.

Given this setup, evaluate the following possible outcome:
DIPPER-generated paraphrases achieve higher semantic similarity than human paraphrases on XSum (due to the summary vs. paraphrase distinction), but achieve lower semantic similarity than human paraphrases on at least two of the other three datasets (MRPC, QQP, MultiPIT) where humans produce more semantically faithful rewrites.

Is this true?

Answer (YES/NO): YES